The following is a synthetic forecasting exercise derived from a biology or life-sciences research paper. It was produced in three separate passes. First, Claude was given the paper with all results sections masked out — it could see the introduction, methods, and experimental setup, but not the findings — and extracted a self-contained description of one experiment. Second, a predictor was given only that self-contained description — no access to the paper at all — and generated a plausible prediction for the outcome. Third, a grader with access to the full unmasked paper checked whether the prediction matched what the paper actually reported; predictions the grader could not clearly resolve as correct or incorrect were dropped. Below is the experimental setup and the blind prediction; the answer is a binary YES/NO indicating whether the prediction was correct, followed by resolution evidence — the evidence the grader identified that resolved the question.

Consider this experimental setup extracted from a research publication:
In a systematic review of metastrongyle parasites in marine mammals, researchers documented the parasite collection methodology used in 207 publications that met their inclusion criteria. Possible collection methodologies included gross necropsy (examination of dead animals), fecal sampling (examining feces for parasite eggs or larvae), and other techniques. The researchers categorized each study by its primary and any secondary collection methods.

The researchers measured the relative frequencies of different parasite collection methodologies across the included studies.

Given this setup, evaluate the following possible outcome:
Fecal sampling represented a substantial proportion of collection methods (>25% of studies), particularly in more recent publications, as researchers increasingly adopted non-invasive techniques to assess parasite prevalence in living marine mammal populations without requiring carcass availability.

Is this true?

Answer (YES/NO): NO